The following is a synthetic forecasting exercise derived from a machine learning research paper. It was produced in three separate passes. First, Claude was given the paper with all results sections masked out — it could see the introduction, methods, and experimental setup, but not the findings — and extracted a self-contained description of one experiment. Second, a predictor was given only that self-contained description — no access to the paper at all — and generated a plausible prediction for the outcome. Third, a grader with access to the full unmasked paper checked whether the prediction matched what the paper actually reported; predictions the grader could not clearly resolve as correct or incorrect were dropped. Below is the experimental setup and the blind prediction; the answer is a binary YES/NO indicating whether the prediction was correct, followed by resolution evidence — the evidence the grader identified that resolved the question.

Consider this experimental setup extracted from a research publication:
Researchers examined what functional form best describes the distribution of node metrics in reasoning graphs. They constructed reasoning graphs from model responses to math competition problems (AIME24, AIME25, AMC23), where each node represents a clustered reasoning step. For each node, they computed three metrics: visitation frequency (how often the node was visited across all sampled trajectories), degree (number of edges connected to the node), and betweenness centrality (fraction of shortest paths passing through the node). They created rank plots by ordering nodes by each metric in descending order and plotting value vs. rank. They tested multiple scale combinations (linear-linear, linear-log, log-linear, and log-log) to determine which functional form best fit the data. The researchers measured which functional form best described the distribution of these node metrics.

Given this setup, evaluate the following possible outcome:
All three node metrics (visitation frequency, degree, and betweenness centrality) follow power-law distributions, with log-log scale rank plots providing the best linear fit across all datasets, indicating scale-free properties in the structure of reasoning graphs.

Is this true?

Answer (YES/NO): NO